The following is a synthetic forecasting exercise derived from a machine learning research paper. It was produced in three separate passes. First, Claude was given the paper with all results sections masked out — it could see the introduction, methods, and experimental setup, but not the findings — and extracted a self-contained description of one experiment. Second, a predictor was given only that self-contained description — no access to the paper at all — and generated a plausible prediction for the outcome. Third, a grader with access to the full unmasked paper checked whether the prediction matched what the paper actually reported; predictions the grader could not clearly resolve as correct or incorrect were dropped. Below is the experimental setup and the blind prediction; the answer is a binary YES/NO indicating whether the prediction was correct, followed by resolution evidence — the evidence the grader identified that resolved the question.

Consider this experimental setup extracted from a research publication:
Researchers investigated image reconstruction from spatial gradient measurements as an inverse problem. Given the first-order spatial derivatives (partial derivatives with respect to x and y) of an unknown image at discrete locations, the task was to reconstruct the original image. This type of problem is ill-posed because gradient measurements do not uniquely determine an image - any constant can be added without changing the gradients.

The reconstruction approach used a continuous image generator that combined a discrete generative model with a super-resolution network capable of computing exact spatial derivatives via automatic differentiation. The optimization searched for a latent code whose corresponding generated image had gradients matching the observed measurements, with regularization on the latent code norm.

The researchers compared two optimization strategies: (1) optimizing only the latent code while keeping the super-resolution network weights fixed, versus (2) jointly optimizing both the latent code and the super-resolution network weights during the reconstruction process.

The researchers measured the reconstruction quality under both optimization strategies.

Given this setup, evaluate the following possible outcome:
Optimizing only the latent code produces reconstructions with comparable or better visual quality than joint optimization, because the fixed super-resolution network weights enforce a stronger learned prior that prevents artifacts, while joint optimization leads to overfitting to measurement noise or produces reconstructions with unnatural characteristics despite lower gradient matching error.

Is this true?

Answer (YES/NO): NO